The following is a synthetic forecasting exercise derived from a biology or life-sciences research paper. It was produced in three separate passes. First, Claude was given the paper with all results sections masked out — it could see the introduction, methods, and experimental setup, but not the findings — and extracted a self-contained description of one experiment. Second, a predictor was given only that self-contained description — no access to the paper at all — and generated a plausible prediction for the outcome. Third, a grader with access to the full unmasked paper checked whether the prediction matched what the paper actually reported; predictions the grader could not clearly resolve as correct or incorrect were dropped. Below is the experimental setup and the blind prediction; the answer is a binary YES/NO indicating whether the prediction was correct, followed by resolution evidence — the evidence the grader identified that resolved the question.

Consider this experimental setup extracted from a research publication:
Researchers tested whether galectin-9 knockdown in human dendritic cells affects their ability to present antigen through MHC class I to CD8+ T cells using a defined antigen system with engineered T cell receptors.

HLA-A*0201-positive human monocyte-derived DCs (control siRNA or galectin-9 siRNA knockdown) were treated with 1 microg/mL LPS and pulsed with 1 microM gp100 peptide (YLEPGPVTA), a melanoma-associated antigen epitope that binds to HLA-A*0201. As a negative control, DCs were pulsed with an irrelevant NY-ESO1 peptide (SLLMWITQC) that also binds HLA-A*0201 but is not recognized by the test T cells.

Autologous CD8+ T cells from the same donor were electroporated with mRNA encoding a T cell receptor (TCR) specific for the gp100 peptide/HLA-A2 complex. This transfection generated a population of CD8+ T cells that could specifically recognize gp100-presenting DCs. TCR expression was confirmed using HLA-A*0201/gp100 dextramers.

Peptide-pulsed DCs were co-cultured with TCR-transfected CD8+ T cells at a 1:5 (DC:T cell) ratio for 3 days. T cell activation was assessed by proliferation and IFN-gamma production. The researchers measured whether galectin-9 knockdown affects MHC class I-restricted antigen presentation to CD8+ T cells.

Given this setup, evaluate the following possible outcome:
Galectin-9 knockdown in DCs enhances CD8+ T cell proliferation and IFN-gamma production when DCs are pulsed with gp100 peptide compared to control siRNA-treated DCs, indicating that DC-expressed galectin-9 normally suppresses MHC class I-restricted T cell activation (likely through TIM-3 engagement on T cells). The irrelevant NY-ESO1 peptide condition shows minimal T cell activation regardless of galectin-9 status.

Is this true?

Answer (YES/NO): NO